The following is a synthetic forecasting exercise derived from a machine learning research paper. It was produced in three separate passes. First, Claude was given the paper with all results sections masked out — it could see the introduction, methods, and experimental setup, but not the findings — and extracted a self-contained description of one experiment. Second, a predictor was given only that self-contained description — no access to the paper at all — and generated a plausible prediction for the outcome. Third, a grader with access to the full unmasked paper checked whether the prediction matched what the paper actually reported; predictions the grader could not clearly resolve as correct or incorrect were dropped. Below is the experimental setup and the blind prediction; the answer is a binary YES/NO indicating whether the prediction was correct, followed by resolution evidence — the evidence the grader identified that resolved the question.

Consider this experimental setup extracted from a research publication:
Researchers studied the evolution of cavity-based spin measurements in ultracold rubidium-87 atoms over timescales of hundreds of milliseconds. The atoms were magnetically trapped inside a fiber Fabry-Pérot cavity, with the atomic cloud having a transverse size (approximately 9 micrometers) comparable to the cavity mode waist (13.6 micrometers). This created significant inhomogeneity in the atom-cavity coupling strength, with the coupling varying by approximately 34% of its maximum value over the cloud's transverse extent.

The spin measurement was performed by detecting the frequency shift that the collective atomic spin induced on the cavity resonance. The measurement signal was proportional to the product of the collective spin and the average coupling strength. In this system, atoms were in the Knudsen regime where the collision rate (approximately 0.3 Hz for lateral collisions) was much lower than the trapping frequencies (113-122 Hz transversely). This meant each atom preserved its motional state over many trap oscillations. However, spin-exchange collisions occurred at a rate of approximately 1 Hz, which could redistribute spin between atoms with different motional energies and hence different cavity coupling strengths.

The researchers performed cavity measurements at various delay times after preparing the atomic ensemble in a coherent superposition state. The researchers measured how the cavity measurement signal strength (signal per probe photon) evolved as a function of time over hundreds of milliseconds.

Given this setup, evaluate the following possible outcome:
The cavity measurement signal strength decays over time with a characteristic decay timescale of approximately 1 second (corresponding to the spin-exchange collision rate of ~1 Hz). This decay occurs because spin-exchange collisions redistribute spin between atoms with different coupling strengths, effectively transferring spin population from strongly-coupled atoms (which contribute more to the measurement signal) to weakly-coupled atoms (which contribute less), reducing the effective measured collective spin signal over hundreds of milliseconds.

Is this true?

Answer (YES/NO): NO